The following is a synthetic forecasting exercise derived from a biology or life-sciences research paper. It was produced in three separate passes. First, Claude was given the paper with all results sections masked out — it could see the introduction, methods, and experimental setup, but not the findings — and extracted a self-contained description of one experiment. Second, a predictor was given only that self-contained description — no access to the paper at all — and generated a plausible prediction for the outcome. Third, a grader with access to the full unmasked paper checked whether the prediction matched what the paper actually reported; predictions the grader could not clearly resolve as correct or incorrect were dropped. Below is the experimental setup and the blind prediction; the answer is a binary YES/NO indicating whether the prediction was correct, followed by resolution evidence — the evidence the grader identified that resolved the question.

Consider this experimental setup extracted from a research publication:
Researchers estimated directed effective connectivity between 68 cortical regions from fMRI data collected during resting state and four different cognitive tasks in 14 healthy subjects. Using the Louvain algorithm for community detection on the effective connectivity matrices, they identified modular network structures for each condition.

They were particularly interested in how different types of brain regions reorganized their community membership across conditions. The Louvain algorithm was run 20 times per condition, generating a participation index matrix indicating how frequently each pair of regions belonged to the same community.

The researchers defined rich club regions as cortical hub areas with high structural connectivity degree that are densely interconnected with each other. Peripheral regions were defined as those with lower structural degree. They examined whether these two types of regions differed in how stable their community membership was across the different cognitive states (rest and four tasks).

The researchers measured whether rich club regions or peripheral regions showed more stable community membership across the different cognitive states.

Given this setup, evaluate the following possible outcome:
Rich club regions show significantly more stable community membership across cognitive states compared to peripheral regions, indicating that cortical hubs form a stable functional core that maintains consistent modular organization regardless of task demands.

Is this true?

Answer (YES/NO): YES